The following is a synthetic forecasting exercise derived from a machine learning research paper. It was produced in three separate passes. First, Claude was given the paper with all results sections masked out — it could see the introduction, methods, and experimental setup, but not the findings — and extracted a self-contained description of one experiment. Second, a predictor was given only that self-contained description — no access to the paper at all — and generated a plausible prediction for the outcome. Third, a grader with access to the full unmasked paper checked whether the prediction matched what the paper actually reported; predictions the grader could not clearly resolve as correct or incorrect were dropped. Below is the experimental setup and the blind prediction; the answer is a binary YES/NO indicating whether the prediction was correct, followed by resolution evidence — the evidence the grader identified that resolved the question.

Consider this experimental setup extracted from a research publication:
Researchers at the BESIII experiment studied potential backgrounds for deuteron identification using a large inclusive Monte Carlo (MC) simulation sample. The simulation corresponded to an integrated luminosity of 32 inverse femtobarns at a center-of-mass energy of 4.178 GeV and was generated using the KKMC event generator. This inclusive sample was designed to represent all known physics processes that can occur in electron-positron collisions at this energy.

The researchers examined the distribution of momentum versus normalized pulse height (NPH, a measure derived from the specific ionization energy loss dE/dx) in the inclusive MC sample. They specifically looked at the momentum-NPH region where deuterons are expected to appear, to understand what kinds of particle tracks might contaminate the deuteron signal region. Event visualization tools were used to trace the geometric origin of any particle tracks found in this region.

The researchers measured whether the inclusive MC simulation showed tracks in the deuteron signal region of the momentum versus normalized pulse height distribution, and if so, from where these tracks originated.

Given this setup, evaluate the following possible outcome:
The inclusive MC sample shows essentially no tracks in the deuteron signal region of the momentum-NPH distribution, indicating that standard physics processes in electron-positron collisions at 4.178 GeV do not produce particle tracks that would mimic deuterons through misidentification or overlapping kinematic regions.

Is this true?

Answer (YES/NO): NO